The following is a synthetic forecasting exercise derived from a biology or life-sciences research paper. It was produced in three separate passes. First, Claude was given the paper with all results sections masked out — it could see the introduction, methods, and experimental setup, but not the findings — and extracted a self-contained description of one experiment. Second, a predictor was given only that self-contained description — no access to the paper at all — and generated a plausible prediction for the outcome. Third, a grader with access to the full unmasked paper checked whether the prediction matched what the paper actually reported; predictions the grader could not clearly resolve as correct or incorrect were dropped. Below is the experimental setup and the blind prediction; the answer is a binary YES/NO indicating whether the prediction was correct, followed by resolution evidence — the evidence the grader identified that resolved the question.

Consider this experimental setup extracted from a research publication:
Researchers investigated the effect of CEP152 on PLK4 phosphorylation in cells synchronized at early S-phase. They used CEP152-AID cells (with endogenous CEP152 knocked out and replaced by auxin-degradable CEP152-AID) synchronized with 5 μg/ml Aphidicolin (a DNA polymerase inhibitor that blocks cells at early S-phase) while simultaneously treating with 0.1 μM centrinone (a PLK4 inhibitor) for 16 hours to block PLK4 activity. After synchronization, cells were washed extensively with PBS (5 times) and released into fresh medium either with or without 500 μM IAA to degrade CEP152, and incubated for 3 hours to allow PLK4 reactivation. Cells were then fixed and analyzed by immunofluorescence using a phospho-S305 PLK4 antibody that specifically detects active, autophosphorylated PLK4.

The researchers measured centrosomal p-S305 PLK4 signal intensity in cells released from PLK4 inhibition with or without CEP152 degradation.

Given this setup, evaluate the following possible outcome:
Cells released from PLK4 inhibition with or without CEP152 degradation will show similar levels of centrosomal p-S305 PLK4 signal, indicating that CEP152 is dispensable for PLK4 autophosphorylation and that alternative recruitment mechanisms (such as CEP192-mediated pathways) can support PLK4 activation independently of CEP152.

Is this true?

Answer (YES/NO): NO